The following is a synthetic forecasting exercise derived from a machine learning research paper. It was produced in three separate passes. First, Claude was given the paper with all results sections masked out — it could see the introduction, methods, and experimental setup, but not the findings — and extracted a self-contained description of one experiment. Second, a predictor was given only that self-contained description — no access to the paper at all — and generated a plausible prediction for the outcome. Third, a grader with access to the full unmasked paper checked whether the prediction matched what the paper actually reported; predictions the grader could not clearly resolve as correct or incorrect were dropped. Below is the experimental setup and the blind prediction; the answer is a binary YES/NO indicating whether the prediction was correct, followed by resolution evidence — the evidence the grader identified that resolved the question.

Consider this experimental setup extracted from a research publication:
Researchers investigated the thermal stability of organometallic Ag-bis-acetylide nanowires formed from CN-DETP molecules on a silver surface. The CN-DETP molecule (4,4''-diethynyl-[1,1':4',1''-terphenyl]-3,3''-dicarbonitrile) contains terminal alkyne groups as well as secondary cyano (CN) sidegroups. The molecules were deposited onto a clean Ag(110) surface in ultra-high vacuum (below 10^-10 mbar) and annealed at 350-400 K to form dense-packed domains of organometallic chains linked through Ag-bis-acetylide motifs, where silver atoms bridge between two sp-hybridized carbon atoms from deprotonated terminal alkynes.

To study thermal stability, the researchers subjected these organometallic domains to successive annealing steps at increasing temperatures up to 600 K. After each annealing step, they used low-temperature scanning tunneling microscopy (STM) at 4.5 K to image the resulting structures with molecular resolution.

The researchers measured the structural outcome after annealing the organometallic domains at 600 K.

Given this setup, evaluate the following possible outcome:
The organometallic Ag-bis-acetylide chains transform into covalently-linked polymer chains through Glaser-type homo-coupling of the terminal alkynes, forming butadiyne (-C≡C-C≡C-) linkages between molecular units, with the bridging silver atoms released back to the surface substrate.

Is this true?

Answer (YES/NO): NO